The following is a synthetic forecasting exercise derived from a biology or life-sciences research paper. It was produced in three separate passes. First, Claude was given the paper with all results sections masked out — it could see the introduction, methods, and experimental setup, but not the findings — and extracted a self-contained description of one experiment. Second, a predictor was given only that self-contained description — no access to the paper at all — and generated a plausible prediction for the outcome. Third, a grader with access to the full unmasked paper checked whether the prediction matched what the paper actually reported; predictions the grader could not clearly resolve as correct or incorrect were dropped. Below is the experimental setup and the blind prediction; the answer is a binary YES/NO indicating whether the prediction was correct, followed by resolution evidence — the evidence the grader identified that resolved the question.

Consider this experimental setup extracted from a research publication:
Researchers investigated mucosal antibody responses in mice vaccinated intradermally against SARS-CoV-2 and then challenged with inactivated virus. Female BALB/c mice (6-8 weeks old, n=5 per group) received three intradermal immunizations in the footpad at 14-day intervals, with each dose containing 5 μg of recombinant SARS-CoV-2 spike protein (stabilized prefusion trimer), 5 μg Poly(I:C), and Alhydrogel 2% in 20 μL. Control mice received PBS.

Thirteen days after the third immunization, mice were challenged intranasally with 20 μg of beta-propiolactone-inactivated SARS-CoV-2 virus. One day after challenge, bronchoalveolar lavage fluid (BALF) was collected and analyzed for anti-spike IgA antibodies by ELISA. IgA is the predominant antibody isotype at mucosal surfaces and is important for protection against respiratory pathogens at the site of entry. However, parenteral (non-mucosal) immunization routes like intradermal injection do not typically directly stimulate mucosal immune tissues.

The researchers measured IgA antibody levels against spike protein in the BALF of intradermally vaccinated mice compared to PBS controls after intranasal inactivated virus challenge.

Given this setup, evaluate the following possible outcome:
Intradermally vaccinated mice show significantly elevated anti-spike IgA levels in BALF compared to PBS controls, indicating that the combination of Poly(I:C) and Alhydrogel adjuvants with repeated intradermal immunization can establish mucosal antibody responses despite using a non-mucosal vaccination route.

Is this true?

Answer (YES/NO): NO